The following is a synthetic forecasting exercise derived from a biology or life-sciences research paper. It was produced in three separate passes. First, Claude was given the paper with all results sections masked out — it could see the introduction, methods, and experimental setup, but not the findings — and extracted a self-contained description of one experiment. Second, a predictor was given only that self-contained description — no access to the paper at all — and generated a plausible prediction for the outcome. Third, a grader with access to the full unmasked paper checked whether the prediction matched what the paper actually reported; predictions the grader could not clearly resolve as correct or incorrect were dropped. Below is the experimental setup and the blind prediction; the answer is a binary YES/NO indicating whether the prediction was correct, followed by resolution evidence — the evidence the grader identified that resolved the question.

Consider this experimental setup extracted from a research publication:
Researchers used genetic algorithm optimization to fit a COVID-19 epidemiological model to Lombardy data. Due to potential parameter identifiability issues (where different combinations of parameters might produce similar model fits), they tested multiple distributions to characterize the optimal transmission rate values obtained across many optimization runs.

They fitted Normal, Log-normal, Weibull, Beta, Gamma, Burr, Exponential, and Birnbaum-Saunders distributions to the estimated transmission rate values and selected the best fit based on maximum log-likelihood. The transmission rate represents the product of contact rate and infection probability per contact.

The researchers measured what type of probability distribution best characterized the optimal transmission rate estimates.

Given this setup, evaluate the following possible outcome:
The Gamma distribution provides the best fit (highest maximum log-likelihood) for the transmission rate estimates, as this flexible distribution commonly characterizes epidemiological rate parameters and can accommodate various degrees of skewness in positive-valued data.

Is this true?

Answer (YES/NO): NO